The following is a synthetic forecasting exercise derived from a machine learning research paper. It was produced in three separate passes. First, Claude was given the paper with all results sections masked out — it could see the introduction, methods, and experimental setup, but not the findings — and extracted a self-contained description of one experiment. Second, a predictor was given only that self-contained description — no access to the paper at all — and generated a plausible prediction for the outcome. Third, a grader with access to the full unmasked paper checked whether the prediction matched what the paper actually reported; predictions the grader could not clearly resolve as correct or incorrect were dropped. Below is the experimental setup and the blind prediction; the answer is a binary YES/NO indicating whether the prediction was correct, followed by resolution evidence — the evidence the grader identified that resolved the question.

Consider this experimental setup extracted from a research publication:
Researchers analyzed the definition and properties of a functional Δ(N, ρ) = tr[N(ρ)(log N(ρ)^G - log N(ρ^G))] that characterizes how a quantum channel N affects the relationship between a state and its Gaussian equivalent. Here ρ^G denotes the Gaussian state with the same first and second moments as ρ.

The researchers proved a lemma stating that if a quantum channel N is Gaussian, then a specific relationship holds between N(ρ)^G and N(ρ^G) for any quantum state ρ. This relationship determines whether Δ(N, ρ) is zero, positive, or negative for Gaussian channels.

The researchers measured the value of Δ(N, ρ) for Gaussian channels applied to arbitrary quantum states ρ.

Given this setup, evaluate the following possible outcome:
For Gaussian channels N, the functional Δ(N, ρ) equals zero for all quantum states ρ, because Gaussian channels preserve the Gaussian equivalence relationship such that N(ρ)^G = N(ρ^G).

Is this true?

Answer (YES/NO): YES